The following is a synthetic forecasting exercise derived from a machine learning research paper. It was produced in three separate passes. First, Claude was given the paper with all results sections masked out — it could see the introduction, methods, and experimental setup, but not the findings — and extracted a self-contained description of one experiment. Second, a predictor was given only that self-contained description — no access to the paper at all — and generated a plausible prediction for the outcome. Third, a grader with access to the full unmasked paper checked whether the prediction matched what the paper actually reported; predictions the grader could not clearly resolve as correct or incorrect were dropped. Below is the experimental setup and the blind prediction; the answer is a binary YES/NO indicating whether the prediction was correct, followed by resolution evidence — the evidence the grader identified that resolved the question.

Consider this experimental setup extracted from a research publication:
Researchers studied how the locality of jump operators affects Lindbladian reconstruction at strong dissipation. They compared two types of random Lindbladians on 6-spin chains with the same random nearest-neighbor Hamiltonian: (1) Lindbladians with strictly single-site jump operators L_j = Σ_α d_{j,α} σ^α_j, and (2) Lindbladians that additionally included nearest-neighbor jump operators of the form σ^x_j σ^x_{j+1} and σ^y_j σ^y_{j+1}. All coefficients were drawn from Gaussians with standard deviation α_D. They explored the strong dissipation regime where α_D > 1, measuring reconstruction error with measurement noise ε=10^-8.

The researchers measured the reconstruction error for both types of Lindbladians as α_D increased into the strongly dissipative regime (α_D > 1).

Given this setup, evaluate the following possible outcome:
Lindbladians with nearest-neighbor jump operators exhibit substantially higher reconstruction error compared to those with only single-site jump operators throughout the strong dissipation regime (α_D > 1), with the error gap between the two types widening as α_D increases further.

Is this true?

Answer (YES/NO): NO